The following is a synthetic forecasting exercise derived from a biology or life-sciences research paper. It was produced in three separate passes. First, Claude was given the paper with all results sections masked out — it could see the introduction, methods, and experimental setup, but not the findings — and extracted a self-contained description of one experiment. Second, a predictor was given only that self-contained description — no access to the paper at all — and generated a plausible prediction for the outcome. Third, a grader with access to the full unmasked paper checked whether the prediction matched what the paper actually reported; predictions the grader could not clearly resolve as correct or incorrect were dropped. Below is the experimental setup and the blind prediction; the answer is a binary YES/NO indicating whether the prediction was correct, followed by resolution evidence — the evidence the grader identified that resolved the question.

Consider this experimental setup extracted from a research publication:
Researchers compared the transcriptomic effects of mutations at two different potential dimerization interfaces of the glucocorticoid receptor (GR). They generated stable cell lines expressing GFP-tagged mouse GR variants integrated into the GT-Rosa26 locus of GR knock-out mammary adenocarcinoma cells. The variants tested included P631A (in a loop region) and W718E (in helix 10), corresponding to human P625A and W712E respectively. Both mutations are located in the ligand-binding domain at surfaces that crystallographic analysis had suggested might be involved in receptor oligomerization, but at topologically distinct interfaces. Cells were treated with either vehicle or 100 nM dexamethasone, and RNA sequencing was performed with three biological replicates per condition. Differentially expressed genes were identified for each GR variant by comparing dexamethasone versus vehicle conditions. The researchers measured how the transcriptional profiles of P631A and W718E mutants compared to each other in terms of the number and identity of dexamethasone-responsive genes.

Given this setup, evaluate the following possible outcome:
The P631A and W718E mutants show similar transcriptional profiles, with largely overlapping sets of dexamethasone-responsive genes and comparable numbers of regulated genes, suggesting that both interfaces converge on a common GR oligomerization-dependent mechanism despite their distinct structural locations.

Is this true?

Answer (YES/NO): YES